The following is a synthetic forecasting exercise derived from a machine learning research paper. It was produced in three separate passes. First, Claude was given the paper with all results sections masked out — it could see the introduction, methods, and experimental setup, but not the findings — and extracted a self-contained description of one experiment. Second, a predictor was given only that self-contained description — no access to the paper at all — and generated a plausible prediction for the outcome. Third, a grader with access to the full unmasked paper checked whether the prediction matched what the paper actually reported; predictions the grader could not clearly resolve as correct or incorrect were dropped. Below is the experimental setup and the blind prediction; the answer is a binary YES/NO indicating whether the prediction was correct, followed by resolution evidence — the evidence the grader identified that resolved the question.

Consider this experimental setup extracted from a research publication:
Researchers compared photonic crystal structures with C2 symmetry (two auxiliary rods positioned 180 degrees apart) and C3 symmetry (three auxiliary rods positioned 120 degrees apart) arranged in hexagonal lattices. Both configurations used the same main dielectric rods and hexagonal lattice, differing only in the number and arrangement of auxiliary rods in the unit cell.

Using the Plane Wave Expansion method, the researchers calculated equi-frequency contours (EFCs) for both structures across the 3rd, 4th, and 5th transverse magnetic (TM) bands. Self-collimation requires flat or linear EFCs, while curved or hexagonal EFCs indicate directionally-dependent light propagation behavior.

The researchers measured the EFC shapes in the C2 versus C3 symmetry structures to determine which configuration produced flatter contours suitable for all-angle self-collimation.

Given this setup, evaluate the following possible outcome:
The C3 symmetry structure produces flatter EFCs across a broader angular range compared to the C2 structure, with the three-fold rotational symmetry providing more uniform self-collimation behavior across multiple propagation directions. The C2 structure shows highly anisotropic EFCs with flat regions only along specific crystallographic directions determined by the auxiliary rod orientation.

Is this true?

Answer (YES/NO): NO